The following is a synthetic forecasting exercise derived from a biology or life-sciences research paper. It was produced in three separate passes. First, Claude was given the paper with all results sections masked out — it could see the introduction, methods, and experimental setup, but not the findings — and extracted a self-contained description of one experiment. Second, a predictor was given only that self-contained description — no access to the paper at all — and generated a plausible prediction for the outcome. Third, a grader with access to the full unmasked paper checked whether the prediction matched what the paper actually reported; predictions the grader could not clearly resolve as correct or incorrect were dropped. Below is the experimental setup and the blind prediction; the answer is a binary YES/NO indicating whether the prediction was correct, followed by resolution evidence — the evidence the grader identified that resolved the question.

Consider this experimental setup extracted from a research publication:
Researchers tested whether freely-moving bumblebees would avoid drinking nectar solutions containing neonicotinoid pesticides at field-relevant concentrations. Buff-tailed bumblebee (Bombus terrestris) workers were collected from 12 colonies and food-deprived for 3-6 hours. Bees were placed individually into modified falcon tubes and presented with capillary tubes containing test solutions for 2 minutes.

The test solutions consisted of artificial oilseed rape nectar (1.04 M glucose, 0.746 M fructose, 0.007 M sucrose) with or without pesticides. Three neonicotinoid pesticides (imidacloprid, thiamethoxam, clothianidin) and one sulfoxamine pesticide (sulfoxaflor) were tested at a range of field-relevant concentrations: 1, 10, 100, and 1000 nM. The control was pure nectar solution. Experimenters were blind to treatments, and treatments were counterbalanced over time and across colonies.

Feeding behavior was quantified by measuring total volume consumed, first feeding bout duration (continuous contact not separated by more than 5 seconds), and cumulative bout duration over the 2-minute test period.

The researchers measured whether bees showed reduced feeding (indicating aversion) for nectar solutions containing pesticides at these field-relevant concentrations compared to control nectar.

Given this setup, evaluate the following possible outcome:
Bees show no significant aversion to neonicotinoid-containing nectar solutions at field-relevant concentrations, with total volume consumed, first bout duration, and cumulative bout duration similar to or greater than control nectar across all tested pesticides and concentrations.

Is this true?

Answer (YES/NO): YES